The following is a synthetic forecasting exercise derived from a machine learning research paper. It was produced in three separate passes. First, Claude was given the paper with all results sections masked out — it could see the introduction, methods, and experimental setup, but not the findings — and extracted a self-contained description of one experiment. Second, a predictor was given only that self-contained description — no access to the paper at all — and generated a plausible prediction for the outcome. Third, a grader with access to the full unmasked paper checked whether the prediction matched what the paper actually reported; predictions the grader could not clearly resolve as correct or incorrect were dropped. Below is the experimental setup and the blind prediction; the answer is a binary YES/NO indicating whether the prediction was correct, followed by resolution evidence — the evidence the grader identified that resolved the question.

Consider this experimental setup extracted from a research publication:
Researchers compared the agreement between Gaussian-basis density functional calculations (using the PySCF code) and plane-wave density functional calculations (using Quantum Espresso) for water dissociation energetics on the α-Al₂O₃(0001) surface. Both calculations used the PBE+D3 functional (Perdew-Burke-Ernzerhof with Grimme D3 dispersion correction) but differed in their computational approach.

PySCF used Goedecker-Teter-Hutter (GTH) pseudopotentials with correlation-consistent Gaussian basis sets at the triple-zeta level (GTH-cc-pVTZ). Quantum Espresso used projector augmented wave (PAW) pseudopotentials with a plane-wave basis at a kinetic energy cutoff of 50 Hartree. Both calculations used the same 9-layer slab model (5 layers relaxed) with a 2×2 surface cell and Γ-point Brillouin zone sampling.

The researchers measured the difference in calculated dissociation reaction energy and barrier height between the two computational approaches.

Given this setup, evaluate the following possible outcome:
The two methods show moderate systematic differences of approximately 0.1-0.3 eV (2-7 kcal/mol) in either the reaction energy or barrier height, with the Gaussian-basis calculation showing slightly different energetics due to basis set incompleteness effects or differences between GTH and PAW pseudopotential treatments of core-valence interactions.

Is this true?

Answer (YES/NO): NO